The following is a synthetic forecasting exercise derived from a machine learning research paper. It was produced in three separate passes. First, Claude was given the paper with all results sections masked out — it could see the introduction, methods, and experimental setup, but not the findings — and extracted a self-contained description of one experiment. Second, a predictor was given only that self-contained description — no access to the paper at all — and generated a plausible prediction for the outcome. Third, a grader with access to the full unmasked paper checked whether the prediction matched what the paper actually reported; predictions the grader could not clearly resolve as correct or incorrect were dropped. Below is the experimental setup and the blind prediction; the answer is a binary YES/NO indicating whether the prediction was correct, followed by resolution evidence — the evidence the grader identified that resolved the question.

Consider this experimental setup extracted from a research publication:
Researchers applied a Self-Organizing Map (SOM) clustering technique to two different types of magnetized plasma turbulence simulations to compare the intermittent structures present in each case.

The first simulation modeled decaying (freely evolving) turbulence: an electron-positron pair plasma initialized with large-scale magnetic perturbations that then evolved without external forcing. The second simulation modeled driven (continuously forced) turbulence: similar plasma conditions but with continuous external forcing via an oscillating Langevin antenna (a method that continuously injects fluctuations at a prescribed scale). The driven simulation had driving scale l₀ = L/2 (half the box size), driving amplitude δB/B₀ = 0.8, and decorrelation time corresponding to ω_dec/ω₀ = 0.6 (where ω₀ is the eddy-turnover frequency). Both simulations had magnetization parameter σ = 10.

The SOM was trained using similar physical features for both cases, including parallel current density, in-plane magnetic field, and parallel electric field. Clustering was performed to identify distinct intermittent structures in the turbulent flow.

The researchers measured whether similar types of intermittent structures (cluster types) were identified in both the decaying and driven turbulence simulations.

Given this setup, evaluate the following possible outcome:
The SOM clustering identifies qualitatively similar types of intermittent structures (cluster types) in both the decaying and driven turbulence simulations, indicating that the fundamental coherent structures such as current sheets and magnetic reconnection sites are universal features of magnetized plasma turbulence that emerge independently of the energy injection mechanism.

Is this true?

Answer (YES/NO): YES